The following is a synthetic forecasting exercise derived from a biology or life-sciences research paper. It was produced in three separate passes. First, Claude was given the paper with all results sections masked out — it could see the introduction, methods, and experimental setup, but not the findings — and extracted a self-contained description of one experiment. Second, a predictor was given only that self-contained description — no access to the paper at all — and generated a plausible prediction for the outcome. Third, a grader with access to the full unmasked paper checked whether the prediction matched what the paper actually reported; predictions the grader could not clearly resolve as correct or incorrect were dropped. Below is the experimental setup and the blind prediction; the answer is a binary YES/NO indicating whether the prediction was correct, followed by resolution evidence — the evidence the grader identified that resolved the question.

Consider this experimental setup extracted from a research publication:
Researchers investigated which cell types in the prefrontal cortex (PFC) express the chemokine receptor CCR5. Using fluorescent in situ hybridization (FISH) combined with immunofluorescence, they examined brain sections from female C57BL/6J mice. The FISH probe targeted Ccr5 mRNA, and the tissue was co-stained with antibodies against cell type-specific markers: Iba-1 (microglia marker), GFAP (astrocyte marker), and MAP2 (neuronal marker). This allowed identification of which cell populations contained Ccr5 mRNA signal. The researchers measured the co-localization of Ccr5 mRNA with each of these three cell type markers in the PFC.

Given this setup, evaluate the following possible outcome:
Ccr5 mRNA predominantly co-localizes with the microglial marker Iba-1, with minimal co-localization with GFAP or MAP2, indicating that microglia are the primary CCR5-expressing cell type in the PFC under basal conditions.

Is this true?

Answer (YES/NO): NO